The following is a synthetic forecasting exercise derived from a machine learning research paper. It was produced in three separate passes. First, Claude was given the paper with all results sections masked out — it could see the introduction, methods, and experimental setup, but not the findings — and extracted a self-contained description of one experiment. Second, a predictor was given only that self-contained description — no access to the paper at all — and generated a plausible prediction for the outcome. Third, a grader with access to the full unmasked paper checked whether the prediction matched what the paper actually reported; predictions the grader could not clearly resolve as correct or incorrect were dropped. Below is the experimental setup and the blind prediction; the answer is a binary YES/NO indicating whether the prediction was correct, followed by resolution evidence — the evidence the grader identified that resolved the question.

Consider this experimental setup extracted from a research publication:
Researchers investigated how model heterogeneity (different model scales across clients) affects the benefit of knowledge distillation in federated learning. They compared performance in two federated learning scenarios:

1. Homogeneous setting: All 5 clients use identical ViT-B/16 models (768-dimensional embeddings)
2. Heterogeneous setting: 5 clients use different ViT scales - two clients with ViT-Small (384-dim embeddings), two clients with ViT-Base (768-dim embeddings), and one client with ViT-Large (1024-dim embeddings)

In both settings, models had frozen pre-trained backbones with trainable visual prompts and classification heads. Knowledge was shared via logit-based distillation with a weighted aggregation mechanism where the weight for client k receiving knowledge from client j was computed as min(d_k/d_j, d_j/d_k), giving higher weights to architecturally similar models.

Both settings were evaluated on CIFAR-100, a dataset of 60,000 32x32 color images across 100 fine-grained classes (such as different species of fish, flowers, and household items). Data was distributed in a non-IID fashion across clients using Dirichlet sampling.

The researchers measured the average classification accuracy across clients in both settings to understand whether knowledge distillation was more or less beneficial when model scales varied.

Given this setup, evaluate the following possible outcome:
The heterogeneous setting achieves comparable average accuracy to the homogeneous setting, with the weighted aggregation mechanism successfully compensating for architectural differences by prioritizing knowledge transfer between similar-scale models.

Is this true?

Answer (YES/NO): NO